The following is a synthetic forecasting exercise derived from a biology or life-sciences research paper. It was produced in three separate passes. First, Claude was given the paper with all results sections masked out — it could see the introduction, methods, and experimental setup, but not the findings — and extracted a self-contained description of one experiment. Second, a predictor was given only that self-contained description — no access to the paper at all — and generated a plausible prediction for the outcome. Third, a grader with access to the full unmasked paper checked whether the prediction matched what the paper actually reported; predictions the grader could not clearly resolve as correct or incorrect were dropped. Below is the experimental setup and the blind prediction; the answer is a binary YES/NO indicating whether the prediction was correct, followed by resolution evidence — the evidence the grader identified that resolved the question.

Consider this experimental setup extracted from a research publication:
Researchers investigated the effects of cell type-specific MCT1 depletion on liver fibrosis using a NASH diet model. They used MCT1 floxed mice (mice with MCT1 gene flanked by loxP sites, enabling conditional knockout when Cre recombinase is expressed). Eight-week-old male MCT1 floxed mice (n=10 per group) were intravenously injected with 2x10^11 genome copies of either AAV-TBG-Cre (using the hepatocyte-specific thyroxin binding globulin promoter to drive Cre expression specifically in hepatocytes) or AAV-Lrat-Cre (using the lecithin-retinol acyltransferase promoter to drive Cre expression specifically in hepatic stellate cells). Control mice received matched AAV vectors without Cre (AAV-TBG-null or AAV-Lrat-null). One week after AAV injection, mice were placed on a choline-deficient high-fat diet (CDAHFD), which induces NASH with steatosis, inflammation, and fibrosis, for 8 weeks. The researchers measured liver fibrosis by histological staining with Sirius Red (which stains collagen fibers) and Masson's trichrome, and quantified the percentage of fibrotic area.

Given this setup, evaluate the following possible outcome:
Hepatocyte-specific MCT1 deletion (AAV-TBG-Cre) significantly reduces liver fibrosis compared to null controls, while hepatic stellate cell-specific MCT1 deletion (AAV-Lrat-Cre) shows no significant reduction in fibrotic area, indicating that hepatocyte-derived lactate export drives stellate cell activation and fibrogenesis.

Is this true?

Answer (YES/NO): NO